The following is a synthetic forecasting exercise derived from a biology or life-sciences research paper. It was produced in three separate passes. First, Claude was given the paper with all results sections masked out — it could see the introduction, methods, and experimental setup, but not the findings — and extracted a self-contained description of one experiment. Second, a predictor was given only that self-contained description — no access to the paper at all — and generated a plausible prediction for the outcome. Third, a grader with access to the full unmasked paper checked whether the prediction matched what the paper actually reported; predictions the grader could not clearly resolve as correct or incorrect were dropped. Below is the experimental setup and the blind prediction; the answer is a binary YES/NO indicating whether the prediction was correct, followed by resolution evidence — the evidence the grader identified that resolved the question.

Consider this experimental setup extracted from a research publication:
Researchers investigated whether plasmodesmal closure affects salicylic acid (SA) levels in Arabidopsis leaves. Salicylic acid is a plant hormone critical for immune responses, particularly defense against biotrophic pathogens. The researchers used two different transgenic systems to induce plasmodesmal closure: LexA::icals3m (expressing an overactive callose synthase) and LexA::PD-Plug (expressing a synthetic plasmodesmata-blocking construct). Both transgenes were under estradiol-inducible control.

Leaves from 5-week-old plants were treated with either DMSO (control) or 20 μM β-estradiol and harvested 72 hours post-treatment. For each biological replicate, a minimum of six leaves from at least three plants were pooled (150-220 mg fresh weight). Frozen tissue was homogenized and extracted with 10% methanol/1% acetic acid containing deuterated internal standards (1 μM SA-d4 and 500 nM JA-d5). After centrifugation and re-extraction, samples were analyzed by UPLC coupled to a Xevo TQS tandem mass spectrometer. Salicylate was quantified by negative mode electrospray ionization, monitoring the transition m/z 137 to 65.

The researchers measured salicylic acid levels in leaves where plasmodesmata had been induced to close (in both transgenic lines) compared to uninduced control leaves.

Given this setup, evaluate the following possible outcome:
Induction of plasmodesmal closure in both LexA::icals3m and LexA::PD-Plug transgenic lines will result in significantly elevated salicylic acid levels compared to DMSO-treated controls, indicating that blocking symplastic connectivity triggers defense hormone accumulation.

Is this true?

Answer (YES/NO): YES